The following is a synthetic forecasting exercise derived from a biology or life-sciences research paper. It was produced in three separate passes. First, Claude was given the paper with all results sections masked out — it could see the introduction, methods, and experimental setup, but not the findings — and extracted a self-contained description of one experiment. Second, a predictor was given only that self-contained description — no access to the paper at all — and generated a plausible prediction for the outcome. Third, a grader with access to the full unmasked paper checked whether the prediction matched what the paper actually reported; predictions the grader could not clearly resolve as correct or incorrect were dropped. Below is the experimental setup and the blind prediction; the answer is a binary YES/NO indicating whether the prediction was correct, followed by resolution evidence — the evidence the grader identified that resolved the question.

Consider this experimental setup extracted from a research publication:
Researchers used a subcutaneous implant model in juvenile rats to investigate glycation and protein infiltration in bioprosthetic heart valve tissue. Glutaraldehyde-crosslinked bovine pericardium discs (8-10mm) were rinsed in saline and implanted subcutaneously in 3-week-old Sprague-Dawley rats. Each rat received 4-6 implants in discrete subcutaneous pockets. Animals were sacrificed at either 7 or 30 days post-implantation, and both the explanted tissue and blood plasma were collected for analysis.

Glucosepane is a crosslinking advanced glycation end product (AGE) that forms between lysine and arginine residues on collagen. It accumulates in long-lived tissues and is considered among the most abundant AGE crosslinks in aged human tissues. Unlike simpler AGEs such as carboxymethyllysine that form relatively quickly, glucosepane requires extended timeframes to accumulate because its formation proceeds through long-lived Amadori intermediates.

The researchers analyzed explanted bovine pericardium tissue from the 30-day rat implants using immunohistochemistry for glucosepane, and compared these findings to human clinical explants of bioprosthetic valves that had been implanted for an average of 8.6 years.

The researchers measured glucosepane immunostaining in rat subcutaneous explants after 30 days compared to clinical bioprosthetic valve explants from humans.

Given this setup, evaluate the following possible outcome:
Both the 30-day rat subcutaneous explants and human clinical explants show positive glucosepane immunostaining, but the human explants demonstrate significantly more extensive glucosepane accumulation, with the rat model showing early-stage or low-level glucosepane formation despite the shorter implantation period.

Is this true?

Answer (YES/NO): NO